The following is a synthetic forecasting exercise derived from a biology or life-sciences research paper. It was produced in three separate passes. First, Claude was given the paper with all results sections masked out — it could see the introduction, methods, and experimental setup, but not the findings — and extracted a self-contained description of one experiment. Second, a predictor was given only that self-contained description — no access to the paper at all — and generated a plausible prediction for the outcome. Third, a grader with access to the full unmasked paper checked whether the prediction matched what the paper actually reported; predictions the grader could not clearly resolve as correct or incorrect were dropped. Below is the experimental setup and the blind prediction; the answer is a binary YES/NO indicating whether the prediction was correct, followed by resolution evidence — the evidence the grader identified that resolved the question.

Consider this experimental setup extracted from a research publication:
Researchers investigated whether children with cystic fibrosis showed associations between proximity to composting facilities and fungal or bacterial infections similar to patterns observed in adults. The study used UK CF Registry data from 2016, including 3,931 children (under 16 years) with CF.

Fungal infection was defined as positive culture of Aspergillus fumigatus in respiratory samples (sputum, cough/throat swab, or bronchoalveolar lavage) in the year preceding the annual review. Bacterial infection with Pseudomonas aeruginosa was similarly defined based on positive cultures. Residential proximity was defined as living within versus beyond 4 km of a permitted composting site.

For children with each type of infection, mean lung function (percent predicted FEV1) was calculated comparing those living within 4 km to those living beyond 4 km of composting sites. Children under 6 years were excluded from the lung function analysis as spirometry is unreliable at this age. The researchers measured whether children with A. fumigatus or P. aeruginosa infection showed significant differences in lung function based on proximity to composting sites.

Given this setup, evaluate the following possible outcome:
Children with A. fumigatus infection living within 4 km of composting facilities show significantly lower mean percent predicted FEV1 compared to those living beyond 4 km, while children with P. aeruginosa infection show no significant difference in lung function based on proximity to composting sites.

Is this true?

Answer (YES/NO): NO